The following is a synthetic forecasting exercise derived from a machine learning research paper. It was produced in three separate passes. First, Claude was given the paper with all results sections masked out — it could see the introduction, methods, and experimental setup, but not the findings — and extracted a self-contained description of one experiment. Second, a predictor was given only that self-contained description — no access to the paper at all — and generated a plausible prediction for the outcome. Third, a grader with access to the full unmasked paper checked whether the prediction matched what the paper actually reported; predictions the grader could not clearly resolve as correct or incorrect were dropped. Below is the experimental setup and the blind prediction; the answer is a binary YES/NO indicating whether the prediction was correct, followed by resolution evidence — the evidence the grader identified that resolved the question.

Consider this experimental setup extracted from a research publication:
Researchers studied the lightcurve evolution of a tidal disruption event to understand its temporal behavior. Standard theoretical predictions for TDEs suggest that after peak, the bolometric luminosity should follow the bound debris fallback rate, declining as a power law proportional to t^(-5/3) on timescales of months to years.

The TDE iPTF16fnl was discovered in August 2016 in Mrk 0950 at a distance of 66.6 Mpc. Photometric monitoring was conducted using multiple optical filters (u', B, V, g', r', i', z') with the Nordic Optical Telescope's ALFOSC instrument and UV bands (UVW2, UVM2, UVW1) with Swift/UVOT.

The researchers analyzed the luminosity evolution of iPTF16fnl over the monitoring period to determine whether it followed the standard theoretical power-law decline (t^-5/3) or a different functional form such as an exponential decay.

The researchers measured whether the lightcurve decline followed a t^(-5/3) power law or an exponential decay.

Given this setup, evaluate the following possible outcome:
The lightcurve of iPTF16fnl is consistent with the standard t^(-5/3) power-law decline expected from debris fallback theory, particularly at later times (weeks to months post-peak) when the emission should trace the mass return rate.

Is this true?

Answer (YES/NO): NO